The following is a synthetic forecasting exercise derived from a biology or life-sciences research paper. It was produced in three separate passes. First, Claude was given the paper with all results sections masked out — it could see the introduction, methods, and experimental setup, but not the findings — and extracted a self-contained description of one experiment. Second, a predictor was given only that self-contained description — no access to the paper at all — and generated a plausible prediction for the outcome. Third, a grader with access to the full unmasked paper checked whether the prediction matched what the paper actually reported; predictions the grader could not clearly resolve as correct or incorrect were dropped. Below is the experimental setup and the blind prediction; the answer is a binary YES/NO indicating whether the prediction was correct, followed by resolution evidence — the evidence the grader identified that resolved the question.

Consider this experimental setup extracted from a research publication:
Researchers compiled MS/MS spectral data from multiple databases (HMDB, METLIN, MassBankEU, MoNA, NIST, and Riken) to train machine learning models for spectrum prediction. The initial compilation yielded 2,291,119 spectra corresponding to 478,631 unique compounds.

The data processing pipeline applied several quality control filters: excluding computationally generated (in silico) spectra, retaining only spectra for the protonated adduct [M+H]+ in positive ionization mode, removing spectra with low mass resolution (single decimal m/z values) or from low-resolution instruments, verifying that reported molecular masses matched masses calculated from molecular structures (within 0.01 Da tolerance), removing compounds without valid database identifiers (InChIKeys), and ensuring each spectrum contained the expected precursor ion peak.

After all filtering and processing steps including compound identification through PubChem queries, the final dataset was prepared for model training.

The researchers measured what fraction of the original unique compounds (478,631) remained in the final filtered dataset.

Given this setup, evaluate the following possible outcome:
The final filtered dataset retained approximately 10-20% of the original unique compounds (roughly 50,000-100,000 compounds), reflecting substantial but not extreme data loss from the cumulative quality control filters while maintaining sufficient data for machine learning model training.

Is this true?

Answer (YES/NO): NO